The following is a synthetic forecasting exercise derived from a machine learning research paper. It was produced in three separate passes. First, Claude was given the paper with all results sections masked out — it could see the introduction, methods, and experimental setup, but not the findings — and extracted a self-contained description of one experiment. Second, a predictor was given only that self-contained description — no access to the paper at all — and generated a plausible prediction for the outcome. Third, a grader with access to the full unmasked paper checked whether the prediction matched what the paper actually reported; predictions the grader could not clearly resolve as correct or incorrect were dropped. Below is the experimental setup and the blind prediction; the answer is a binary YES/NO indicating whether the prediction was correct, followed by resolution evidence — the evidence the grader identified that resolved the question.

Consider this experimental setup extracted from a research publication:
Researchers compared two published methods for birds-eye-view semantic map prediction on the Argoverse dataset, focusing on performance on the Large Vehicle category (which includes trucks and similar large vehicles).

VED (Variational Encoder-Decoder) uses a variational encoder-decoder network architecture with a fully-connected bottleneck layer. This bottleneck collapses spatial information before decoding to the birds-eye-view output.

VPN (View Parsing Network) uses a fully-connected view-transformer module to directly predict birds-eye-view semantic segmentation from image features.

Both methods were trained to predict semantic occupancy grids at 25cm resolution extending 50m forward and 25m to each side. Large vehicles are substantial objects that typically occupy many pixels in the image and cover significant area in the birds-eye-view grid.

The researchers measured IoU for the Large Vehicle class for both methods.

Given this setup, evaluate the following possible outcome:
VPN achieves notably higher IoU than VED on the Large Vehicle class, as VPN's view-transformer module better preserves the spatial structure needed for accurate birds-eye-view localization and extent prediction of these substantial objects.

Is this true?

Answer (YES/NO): YES